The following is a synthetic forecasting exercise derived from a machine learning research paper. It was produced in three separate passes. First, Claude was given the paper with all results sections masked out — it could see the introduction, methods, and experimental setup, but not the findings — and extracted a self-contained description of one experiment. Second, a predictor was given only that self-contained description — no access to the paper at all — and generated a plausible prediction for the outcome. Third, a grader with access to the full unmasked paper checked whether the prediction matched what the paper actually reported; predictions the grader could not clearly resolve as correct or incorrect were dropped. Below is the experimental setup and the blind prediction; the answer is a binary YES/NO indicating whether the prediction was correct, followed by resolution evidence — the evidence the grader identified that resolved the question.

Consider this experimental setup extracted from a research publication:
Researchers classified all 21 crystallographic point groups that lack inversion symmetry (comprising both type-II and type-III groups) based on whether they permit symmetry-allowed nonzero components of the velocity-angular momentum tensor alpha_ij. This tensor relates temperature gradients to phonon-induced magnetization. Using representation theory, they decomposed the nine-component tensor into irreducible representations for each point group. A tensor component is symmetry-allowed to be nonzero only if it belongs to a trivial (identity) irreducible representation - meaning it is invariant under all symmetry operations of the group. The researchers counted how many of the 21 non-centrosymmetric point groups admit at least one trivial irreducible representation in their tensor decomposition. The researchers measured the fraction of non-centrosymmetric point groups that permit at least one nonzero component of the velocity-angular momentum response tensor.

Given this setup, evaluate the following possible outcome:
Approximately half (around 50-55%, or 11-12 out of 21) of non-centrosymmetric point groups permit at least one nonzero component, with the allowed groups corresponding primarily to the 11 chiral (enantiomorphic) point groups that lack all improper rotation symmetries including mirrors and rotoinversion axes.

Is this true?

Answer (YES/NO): NO